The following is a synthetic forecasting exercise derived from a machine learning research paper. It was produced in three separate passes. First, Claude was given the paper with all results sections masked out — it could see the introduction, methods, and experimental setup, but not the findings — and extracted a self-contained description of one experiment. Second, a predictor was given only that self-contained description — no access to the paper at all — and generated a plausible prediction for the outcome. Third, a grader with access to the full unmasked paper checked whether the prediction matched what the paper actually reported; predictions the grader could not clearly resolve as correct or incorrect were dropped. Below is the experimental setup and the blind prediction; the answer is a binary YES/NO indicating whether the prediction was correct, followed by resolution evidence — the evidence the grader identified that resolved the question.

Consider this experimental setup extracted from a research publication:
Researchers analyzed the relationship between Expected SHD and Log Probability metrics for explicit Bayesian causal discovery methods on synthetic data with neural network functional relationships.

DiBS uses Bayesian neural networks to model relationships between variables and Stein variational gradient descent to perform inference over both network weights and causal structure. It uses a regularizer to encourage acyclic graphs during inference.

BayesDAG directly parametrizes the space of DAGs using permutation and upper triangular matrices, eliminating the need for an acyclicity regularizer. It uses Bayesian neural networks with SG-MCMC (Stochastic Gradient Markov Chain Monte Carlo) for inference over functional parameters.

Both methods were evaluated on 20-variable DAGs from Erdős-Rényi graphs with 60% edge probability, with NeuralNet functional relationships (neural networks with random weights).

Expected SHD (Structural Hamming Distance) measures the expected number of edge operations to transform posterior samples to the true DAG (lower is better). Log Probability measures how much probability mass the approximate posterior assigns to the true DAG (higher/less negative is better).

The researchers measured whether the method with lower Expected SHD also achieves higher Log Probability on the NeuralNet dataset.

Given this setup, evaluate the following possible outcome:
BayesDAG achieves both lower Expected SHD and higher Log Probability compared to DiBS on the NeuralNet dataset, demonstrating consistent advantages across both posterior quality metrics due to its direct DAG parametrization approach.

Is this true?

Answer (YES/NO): NO